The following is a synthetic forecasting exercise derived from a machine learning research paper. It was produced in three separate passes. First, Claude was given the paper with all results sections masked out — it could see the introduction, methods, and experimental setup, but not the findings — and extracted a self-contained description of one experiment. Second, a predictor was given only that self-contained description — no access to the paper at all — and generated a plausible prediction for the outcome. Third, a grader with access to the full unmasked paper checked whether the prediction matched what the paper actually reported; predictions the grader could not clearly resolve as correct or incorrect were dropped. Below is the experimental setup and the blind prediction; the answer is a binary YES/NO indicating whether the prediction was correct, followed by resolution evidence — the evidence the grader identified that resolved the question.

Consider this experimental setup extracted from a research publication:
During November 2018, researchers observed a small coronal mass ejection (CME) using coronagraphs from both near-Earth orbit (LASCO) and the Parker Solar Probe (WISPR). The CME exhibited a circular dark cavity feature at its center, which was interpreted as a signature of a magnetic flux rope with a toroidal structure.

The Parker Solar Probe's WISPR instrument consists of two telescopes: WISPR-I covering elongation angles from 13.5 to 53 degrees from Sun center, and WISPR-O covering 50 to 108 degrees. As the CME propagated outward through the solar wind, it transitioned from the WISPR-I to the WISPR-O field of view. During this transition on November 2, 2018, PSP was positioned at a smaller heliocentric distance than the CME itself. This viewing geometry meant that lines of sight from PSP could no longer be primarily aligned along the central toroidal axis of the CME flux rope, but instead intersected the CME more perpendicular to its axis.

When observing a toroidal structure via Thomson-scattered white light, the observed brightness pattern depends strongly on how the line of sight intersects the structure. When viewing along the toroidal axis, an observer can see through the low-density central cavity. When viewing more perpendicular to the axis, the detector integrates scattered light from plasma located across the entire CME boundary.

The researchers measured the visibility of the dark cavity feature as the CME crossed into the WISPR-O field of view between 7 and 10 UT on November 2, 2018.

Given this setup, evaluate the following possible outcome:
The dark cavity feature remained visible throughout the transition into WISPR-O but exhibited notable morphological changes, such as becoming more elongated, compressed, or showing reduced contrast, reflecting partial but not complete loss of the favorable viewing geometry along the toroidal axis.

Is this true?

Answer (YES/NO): NO